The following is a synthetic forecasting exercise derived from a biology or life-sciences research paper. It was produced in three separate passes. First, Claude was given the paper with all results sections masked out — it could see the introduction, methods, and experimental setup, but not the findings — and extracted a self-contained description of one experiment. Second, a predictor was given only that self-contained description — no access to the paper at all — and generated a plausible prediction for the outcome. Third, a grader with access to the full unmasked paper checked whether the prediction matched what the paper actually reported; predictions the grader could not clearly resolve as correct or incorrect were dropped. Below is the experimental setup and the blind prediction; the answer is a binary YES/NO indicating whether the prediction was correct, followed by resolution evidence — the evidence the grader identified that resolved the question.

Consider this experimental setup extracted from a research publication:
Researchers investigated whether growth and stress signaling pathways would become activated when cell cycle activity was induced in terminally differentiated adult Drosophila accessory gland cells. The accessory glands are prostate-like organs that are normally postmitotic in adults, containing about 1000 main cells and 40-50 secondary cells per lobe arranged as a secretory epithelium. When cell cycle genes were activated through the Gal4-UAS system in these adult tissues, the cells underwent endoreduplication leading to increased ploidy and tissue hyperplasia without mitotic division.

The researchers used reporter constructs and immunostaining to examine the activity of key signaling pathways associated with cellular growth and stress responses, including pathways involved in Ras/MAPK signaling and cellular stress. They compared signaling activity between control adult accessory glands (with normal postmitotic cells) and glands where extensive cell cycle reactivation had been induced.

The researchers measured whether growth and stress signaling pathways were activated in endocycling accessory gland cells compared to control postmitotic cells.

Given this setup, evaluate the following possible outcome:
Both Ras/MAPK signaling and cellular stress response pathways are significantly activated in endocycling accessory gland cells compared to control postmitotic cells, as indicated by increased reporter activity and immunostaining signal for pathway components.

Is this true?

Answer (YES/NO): NO